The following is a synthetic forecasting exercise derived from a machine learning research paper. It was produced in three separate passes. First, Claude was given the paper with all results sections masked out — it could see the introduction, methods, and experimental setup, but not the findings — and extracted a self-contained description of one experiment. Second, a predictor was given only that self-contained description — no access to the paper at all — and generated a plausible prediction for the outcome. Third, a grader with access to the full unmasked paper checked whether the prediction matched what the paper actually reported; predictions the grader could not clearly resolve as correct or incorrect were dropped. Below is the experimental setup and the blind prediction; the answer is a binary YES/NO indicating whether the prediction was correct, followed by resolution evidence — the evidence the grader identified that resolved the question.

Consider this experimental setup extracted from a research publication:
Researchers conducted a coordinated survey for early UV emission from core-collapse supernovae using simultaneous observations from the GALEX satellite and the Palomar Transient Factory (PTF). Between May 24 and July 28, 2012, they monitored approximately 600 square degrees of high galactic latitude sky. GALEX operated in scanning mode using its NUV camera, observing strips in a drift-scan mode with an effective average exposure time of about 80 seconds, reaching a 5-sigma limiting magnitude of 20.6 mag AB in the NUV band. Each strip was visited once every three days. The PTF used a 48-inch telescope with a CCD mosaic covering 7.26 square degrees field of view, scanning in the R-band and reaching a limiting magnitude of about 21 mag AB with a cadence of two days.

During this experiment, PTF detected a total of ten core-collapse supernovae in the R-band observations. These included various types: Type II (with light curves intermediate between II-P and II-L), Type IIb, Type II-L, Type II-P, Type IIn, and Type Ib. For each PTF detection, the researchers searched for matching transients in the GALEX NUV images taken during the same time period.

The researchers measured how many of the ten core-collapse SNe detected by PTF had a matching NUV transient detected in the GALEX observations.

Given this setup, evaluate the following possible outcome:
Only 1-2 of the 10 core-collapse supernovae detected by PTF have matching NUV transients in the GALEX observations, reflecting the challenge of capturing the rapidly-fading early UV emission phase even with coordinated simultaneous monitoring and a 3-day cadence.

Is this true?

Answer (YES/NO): NO